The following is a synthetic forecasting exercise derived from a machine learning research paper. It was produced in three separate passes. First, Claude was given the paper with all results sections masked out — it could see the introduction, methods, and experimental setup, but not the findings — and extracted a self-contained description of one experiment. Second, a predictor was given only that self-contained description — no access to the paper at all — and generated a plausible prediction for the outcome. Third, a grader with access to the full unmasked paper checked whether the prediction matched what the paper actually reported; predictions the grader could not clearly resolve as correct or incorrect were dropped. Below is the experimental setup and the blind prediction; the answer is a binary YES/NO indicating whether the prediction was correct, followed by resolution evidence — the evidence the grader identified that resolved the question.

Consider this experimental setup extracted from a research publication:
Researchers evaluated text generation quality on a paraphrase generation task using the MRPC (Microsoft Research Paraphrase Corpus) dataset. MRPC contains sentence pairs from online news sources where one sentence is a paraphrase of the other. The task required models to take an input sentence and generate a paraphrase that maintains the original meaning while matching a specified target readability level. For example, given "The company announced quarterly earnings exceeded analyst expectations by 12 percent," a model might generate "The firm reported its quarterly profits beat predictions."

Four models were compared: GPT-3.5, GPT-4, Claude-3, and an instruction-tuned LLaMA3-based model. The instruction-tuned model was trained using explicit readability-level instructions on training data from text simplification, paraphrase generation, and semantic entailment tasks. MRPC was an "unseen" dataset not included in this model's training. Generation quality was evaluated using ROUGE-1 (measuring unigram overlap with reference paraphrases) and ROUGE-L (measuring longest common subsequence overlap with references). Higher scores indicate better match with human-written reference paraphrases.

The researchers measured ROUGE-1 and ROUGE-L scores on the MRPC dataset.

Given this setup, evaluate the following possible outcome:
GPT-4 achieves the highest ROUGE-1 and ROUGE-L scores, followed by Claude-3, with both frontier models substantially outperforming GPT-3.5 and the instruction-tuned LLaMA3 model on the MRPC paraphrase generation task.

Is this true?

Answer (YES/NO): NO